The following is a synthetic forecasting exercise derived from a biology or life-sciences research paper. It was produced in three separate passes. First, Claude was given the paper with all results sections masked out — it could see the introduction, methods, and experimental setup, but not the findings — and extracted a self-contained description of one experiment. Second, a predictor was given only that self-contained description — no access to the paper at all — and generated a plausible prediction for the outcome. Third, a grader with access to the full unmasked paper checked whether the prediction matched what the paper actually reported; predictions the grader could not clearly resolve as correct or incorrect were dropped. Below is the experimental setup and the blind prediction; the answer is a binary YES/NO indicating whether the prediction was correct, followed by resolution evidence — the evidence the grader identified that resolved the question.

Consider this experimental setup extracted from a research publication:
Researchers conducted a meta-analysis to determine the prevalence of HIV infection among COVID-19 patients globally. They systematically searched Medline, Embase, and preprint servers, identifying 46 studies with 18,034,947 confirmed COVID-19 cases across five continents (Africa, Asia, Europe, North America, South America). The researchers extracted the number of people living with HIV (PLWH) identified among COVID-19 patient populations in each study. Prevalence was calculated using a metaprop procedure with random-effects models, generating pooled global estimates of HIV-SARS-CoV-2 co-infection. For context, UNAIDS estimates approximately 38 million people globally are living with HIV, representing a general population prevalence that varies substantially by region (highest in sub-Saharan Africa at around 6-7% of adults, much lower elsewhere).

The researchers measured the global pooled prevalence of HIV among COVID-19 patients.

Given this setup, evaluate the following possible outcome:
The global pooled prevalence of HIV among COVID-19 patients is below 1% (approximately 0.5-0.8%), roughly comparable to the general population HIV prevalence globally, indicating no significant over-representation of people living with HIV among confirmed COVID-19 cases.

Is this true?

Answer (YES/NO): NO